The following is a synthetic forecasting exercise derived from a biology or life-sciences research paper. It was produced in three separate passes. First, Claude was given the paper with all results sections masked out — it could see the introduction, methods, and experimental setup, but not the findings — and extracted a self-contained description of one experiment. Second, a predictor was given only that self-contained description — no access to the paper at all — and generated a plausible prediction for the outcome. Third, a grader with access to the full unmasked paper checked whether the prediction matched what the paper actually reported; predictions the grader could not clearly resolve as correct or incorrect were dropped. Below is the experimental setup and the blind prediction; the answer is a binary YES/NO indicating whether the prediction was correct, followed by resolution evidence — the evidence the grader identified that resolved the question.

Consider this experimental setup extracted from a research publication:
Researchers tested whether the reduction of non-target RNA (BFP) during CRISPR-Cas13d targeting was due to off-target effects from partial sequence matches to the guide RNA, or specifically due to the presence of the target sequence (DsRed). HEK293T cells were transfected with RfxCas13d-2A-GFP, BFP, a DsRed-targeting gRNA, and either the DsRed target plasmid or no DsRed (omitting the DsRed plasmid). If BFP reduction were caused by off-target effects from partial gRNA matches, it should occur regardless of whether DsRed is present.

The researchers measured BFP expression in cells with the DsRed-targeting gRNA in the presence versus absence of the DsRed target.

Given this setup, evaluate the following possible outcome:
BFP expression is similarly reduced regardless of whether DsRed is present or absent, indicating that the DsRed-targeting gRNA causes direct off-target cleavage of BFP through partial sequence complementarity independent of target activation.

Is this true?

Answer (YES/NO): NO